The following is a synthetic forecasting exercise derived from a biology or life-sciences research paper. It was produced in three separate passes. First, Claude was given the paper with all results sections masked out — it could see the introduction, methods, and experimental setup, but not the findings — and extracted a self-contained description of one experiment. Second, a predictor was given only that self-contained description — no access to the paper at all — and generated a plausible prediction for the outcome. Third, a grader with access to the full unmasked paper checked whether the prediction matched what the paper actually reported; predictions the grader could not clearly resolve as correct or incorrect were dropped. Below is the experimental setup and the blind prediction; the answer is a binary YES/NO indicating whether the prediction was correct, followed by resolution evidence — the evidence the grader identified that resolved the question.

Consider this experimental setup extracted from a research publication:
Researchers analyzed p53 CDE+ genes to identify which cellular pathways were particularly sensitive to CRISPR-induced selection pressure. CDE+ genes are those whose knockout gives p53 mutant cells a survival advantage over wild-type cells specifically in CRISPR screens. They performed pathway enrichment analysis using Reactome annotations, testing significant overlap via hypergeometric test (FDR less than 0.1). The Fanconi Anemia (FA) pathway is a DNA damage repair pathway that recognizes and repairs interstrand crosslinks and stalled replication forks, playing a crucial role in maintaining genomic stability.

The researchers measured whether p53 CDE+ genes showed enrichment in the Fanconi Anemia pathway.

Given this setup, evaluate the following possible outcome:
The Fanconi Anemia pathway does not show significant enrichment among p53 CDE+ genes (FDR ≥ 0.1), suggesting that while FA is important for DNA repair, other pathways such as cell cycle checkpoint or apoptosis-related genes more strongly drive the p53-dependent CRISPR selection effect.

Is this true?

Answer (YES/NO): NO